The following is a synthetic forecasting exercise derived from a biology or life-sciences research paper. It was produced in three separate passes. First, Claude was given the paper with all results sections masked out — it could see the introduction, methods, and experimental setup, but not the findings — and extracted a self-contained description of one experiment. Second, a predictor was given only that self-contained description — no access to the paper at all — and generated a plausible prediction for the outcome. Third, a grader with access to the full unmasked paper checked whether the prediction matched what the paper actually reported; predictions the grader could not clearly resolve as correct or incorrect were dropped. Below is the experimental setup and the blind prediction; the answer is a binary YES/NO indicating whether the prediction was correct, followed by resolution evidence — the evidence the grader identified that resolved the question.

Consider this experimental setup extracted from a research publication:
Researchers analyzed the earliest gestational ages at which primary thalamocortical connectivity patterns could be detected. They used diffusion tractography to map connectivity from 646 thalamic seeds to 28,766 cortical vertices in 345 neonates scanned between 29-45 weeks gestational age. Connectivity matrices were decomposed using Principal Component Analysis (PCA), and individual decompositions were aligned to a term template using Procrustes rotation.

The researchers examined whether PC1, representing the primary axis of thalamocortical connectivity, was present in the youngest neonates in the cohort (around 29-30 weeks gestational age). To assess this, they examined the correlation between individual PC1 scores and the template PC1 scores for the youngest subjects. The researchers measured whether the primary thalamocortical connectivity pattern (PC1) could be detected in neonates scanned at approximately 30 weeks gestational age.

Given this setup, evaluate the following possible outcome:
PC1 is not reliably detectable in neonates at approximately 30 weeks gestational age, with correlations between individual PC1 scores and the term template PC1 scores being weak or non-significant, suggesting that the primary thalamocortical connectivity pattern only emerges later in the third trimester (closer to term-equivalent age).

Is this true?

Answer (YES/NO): NO